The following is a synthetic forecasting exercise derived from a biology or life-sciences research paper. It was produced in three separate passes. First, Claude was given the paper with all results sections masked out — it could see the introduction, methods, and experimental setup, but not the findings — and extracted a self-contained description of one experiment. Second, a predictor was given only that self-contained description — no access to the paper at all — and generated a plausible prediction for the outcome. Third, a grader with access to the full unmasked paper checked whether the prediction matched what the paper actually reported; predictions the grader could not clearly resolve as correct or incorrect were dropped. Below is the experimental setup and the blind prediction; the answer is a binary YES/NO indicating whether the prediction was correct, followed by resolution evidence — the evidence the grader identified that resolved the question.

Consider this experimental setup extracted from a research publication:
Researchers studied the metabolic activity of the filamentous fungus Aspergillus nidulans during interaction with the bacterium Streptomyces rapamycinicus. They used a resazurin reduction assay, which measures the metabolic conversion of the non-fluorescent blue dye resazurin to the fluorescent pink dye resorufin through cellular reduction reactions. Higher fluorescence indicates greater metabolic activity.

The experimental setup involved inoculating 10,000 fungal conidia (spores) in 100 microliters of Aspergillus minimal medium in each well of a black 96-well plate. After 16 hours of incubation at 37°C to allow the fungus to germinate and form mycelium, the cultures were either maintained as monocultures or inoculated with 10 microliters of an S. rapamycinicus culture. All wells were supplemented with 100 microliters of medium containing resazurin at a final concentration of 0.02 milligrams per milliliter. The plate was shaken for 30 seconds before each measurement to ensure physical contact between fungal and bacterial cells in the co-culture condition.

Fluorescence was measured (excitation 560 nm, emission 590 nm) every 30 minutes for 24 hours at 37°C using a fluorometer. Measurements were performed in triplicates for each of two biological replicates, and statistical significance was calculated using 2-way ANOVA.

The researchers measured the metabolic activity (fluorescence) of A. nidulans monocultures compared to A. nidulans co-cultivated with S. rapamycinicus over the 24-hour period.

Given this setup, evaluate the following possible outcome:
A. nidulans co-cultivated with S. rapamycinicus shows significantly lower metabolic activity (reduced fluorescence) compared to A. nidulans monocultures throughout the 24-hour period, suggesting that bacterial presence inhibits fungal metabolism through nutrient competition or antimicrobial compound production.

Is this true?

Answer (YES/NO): NO